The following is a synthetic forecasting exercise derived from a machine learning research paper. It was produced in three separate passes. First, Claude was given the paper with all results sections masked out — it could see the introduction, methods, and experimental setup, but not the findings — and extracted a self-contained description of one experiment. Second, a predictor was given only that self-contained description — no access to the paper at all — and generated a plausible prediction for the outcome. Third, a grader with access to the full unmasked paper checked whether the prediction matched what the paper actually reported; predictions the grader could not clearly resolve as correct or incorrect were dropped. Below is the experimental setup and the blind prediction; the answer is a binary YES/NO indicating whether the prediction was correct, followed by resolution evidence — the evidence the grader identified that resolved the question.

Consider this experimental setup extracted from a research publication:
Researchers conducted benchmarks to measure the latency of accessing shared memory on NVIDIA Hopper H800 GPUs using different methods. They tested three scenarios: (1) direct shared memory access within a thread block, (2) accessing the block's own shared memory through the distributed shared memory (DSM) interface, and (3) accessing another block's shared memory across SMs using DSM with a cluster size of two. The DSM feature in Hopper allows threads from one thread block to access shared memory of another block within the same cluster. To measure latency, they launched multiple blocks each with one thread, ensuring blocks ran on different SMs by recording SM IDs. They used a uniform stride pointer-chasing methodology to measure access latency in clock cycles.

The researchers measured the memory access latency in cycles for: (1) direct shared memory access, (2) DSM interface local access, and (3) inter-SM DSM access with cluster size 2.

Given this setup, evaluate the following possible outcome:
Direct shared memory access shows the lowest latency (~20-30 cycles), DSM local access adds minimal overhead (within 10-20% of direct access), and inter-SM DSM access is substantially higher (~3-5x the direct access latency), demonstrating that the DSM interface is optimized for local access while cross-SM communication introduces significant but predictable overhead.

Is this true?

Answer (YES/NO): NO